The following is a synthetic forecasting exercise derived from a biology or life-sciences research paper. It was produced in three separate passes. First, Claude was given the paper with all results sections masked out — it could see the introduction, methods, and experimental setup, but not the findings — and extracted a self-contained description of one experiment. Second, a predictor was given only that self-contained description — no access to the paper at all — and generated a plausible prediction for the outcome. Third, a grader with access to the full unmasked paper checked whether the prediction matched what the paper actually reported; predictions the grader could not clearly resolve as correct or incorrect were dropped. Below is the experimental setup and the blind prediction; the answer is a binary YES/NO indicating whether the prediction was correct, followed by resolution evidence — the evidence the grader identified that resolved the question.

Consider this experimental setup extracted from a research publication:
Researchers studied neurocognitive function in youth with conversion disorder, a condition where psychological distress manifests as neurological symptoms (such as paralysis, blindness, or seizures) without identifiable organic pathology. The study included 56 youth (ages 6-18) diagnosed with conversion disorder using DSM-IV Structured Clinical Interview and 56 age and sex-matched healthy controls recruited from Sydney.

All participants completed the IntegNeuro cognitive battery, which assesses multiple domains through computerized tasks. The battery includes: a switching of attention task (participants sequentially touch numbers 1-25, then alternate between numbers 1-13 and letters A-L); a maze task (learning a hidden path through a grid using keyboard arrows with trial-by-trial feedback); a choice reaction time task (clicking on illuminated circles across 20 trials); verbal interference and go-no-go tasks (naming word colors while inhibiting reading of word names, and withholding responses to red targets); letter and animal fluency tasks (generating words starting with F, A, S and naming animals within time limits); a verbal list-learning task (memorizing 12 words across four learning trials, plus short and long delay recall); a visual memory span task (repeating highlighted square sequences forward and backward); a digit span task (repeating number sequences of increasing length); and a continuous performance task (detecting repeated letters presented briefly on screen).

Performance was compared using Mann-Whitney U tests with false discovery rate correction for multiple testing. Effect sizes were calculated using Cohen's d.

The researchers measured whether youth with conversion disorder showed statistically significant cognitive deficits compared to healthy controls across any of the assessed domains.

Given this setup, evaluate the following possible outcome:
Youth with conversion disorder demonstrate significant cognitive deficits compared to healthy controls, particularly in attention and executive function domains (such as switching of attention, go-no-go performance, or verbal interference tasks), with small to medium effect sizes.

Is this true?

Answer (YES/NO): YES